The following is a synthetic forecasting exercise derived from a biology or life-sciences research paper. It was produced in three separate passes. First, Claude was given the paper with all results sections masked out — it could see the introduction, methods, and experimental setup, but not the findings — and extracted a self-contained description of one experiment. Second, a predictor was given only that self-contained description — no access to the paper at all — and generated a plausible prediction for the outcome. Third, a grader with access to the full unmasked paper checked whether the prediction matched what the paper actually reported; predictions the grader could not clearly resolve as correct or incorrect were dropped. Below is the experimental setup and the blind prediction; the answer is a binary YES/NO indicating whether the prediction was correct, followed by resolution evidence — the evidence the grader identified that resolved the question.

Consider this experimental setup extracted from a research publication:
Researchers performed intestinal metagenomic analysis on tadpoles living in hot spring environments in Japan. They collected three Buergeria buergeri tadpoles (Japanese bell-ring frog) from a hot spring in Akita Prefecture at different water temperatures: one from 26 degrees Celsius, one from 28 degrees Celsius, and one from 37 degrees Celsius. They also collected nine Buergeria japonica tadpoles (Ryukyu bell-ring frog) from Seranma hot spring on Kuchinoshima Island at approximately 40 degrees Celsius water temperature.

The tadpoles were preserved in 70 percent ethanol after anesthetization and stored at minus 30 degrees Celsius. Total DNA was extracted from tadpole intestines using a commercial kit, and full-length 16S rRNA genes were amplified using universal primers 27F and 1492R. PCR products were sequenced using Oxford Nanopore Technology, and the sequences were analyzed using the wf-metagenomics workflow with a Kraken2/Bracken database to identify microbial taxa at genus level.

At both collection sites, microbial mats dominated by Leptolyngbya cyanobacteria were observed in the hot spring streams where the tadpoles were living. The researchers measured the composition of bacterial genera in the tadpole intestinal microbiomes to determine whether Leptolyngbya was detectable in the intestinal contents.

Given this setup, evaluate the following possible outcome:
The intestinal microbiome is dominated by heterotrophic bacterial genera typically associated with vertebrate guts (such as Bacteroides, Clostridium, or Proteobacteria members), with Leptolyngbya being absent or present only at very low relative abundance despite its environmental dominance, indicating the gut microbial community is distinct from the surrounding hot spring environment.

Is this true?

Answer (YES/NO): NO